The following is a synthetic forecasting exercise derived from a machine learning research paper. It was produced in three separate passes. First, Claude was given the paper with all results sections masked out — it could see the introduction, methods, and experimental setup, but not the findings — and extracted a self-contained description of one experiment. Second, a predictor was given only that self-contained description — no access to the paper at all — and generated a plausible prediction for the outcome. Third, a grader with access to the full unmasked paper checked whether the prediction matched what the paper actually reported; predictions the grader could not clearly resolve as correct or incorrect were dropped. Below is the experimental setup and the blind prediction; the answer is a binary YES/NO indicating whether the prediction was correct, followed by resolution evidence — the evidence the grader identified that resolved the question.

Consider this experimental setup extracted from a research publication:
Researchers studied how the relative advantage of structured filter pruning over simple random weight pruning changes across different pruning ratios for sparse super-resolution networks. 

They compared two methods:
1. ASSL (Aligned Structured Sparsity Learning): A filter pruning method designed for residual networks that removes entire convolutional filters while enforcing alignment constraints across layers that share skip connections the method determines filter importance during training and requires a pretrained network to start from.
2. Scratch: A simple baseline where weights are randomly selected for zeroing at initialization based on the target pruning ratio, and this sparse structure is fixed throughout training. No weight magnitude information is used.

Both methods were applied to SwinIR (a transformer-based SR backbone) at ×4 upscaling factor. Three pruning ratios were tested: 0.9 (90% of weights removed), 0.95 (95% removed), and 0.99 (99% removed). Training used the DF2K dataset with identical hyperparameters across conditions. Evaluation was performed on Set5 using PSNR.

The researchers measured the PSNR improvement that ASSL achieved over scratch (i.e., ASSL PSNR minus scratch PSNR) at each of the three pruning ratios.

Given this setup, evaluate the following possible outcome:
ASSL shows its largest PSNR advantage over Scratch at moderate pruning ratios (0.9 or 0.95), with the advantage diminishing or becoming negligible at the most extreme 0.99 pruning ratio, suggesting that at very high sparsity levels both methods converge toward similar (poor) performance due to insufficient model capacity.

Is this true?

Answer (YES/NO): YES